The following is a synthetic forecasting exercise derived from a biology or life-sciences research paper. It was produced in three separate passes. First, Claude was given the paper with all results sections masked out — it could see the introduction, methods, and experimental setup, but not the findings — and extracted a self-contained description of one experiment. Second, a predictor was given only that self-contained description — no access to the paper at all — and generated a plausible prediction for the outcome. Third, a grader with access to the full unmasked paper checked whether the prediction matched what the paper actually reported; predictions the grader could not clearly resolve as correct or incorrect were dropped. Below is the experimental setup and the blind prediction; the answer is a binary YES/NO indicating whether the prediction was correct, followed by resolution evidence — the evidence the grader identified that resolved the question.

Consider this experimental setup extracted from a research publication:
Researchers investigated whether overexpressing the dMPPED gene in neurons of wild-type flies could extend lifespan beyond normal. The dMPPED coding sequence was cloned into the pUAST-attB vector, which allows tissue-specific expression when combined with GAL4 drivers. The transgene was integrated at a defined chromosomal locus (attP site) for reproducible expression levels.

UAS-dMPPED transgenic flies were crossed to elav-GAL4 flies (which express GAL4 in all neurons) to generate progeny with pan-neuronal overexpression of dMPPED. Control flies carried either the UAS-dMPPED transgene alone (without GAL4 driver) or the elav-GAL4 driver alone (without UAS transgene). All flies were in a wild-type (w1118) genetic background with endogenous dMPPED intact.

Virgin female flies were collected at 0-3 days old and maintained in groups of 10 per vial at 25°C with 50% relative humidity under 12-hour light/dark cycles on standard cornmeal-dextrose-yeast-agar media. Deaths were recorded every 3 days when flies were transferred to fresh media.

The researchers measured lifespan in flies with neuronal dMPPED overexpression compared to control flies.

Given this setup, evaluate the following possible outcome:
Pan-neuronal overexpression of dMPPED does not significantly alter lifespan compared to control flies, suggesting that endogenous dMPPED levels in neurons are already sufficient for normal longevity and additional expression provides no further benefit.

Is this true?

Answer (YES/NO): NO